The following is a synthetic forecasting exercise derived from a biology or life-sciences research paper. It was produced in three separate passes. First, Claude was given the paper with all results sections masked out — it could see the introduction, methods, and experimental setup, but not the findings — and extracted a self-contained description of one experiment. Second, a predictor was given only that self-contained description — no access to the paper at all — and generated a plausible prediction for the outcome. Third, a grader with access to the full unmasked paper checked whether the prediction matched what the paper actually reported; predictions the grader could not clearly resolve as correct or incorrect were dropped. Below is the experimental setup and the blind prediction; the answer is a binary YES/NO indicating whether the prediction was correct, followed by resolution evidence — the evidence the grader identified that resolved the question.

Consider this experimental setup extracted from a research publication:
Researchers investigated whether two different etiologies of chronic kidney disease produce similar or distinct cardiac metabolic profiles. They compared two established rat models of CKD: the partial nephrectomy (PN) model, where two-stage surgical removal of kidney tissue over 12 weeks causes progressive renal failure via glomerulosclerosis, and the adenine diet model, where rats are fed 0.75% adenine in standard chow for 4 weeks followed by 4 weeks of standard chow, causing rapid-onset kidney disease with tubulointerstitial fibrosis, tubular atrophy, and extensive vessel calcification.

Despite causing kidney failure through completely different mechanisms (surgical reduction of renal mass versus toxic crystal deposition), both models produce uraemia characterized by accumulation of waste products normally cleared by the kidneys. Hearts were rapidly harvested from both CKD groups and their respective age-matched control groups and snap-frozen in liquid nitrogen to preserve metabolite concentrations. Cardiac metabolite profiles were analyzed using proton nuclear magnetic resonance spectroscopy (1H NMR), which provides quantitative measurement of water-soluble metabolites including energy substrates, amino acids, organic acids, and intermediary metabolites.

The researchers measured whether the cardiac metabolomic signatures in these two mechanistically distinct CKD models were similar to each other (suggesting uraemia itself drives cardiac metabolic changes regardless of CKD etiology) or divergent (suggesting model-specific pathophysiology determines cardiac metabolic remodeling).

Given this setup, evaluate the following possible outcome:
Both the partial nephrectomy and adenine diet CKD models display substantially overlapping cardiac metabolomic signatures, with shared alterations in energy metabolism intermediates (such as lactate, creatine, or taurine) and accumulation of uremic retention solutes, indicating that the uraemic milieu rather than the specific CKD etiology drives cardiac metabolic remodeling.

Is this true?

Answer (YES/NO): NO